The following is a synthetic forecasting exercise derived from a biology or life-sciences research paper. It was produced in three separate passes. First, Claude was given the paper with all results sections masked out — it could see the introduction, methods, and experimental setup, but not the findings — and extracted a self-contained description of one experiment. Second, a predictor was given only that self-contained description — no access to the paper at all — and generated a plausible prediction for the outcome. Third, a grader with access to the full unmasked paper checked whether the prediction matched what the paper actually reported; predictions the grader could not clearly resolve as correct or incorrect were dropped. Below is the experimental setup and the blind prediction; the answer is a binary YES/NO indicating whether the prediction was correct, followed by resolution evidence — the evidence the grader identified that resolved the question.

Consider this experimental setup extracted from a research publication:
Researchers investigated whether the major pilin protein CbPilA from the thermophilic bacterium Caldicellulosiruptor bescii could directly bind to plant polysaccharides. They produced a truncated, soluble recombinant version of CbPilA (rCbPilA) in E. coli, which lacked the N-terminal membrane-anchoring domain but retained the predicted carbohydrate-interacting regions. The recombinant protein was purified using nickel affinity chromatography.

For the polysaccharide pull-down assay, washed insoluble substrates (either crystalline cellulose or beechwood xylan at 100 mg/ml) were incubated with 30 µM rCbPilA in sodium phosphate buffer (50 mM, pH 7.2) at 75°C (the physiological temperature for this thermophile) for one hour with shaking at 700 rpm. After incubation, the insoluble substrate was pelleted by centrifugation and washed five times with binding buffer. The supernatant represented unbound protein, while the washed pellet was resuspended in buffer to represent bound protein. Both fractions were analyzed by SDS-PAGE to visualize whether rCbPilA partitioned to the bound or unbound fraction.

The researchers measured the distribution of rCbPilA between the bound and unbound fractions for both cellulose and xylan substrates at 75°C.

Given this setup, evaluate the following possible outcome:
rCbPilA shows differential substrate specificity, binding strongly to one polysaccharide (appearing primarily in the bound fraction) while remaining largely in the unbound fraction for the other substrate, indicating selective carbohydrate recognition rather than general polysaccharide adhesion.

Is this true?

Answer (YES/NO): NO